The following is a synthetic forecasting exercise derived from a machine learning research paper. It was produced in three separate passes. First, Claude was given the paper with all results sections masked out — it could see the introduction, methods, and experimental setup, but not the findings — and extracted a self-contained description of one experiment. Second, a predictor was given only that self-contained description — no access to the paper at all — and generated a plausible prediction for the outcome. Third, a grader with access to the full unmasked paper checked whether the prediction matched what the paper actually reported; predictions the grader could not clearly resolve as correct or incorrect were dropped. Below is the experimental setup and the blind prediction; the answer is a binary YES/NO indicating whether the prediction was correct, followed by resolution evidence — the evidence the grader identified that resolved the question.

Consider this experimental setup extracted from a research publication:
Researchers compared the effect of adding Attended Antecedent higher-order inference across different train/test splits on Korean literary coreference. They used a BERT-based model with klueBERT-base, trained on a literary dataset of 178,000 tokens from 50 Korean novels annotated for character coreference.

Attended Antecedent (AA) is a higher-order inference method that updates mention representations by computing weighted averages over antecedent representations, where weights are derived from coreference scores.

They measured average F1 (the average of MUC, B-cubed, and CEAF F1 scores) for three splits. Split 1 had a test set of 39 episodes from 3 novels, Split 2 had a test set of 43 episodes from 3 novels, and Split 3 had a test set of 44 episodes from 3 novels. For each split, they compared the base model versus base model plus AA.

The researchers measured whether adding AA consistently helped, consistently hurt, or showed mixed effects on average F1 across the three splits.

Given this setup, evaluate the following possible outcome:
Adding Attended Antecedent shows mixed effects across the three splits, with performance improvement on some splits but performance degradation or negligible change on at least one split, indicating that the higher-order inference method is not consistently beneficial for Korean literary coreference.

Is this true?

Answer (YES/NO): YES